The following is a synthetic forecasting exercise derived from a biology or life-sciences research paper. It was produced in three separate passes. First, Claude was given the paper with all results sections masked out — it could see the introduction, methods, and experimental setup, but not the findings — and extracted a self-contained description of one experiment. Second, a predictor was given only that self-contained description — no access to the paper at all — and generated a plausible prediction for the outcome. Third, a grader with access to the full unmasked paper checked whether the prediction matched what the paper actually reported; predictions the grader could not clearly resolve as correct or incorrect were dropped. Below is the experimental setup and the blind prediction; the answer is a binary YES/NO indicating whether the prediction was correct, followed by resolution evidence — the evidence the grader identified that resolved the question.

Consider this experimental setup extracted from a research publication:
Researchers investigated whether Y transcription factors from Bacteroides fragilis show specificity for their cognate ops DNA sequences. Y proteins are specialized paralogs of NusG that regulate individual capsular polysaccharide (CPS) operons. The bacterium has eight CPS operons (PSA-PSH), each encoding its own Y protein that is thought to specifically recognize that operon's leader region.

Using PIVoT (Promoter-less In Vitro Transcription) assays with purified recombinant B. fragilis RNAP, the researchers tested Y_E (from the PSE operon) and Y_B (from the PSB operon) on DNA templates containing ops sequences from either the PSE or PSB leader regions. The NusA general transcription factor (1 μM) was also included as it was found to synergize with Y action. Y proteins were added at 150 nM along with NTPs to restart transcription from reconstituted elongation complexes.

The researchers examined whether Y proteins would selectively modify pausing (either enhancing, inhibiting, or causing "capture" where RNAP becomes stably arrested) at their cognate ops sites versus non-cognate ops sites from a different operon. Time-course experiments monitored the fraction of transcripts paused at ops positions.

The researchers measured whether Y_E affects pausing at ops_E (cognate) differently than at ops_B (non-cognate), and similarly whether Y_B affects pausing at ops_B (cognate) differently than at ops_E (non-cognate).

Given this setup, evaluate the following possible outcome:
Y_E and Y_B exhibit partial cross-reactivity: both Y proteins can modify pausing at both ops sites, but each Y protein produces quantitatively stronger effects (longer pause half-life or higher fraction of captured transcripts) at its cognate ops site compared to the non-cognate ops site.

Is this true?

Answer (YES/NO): NO